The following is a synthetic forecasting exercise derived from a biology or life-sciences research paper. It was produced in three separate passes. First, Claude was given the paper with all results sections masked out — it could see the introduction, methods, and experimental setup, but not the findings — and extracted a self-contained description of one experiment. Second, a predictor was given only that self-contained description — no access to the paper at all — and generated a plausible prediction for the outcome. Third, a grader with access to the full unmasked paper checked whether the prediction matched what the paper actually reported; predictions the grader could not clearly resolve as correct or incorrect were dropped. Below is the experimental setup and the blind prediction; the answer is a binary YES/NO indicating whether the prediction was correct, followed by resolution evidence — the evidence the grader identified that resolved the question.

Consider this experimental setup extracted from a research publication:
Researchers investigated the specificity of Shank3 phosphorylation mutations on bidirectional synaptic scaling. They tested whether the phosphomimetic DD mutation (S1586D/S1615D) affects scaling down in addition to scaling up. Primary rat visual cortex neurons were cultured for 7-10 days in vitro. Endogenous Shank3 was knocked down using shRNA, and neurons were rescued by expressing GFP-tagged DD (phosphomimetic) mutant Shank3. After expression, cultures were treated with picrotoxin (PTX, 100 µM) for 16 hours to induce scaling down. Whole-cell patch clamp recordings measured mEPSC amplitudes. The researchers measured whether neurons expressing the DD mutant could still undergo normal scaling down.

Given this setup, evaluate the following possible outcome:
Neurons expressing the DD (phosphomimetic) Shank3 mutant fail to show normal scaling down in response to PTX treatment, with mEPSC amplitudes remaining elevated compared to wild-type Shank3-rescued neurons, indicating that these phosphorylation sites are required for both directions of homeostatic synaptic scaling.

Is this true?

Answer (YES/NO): NO